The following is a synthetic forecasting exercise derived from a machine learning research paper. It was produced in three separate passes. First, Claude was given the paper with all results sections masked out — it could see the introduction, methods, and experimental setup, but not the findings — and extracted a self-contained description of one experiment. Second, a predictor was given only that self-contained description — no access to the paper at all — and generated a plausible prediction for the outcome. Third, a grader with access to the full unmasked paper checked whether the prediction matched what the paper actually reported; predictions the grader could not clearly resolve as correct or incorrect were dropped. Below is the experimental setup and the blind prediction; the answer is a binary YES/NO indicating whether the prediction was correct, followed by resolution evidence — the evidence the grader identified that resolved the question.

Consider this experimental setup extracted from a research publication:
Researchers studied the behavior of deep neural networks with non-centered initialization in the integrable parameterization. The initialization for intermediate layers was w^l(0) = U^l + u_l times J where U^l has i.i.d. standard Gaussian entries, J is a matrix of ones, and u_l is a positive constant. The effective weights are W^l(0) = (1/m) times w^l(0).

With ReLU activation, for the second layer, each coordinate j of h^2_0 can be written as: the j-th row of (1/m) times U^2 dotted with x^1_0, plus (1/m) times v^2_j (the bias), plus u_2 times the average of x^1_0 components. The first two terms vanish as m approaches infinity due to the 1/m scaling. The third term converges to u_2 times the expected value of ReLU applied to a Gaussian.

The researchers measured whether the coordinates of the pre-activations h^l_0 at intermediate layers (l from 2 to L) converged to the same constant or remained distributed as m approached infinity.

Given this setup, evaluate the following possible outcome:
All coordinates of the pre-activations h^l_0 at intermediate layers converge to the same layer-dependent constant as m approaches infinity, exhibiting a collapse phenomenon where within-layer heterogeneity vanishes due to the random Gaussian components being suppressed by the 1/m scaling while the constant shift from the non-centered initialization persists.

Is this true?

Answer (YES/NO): YES